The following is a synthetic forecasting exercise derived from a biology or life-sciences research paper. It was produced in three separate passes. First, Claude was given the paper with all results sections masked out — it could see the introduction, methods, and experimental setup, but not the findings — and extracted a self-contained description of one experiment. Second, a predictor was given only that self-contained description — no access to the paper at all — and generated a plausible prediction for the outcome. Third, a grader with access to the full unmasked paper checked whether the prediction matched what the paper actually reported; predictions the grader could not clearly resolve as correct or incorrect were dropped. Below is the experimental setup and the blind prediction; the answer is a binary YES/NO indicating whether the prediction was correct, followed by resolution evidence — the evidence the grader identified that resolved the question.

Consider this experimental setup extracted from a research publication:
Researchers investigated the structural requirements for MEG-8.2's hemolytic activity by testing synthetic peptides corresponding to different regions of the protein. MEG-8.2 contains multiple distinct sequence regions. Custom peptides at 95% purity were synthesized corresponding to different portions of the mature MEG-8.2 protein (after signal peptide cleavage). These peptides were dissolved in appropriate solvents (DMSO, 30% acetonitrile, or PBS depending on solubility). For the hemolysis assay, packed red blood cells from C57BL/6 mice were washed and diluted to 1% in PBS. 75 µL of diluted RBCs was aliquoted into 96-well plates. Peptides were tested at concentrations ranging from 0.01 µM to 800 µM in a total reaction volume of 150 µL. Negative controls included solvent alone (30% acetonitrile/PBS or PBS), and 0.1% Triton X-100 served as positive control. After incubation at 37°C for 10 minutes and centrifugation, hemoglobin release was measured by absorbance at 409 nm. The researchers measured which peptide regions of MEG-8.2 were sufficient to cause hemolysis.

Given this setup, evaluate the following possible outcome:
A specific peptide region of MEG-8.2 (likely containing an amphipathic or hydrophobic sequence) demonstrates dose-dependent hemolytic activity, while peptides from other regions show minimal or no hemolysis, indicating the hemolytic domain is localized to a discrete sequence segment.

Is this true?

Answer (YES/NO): NO